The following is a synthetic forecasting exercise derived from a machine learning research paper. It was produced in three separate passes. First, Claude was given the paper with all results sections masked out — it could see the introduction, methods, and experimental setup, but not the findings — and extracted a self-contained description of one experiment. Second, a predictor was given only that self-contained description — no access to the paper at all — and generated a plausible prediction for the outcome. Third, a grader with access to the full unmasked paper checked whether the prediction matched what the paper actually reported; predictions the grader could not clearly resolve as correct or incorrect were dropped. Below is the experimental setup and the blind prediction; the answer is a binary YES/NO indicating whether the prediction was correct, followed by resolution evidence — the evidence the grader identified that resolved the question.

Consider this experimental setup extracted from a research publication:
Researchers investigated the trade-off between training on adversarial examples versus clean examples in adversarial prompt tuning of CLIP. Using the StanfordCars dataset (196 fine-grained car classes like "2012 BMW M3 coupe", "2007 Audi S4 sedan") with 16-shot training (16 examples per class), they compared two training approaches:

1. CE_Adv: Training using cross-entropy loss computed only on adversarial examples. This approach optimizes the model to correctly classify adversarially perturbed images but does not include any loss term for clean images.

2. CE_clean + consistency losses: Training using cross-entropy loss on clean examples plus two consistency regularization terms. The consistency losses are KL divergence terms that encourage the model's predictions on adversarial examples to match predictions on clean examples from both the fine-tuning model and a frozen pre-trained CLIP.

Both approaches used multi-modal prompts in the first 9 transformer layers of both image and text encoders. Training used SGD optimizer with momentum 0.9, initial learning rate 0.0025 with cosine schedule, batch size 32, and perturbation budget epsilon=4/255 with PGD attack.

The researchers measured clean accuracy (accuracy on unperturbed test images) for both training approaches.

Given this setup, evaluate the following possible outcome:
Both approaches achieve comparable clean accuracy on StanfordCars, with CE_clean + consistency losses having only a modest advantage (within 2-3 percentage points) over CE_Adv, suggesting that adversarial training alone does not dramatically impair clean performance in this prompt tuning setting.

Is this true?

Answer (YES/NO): NO